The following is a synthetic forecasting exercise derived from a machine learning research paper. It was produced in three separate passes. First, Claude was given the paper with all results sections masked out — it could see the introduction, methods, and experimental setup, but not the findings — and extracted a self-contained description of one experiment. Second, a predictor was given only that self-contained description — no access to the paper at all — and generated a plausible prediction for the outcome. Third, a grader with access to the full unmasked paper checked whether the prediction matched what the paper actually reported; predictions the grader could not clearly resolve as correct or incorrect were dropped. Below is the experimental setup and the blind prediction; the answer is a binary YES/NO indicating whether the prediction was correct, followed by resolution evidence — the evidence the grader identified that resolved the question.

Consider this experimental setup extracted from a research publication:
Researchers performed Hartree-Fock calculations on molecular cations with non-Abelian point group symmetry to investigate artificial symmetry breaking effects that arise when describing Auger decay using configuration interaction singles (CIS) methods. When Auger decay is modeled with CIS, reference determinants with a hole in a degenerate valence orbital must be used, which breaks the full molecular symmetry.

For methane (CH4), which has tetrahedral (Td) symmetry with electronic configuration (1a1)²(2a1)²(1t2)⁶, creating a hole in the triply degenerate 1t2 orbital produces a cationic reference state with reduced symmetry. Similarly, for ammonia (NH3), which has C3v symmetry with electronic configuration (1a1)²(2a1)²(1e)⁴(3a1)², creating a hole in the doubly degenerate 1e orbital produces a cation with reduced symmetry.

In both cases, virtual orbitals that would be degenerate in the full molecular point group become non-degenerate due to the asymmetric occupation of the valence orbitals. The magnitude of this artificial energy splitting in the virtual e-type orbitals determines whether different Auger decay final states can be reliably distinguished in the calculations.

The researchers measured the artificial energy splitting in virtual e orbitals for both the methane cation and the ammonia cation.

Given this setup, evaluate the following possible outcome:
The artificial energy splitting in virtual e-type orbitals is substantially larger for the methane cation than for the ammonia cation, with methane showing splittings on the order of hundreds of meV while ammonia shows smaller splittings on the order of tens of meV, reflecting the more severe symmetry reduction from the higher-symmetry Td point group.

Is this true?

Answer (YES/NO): NO